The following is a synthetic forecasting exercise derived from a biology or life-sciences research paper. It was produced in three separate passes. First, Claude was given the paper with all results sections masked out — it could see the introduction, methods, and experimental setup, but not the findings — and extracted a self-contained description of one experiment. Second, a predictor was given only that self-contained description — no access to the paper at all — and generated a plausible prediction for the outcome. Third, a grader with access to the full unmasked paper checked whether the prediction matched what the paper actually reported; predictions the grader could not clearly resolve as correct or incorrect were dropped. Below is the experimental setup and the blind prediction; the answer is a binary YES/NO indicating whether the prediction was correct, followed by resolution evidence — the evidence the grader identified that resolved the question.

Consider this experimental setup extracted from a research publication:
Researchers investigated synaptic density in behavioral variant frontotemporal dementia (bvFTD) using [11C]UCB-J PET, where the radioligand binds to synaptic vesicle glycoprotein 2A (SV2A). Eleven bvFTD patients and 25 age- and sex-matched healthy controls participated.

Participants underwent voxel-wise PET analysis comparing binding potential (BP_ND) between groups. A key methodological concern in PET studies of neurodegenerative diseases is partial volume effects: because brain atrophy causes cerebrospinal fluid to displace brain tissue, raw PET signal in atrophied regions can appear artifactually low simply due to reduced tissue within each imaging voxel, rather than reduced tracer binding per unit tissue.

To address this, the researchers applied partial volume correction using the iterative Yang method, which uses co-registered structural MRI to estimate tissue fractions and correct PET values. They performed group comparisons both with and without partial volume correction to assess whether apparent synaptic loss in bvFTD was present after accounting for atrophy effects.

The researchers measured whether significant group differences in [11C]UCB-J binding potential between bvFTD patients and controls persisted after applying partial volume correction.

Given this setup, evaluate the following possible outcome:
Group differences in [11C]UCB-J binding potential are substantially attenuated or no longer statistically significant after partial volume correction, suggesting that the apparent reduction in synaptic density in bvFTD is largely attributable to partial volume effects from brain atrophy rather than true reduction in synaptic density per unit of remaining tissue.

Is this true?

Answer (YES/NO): NO